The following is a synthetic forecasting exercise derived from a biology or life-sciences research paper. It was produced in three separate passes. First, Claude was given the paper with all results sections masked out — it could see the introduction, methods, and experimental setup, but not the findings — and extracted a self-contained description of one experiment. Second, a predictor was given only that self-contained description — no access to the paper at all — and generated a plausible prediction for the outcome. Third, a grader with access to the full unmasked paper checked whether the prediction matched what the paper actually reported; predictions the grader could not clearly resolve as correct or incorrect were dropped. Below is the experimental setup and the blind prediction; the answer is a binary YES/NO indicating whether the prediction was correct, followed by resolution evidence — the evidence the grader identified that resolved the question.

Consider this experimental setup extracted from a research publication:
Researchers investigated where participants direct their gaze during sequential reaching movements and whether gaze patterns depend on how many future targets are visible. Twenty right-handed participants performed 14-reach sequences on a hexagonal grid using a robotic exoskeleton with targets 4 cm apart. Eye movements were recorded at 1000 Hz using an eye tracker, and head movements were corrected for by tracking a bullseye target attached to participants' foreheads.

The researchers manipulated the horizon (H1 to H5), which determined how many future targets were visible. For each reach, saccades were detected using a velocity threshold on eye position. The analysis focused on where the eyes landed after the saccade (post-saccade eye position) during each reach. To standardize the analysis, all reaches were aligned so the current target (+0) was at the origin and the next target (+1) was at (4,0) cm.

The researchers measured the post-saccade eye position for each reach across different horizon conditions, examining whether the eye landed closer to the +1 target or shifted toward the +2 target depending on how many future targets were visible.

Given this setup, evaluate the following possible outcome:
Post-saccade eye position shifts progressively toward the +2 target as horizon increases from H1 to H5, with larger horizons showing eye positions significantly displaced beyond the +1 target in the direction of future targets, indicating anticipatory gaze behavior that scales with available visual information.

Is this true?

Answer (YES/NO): NO